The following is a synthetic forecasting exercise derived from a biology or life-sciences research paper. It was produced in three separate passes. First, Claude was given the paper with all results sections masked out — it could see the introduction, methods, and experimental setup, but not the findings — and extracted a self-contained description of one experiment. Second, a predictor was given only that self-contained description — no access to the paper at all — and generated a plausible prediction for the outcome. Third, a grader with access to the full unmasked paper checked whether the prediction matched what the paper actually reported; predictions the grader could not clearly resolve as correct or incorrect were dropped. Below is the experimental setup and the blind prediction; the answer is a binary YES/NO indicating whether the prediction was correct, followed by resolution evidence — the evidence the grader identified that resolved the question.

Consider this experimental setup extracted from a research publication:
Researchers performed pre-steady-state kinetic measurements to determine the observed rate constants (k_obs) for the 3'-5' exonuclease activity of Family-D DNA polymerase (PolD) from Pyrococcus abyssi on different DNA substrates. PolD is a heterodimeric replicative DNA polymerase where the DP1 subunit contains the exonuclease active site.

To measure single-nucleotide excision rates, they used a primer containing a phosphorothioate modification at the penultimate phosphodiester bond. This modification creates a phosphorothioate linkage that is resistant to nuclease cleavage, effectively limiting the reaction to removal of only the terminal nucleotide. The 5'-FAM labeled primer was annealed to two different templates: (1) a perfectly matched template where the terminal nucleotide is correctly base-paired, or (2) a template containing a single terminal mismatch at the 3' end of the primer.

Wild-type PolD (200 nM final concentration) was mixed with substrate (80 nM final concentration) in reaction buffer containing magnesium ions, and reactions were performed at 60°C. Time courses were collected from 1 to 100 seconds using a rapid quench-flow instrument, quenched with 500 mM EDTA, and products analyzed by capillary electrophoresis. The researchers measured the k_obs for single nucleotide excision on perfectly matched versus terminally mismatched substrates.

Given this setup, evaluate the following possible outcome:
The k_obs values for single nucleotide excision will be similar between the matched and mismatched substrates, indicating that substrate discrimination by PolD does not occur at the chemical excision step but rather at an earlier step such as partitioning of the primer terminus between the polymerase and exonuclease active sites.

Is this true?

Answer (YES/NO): NO